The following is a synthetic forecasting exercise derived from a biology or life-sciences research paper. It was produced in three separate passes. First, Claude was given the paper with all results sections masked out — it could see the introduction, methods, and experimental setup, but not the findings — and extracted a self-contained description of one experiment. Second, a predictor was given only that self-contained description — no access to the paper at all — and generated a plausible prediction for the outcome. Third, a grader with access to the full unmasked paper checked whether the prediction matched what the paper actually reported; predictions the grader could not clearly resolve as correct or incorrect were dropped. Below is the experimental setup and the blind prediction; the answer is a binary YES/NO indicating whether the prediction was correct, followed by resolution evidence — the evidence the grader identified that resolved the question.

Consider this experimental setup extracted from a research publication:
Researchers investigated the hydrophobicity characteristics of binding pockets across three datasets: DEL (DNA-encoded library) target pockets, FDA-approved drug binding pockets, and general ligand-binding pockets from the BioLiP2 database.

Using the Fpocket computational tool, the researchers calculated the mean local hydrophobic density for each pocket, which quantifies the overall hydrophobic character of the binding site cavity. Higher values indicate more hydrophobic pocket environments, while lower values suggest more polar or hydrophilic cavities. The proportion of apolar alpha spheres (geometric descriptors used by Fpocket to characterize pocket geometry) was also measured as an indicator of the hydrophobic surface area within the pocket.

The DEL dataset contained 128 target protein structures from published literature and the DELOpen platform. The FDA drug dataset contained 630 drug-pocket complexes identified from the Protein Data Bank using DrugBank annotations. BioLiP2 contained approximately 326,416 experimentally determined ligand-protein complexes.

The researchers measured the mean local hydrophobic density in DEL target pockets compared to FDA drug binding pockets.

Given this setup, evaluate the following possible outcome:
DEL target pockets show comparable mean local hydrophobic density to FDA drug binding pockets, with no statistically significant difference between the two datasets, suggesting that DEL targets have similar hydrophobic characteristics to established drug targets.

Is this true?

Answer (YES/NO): YES